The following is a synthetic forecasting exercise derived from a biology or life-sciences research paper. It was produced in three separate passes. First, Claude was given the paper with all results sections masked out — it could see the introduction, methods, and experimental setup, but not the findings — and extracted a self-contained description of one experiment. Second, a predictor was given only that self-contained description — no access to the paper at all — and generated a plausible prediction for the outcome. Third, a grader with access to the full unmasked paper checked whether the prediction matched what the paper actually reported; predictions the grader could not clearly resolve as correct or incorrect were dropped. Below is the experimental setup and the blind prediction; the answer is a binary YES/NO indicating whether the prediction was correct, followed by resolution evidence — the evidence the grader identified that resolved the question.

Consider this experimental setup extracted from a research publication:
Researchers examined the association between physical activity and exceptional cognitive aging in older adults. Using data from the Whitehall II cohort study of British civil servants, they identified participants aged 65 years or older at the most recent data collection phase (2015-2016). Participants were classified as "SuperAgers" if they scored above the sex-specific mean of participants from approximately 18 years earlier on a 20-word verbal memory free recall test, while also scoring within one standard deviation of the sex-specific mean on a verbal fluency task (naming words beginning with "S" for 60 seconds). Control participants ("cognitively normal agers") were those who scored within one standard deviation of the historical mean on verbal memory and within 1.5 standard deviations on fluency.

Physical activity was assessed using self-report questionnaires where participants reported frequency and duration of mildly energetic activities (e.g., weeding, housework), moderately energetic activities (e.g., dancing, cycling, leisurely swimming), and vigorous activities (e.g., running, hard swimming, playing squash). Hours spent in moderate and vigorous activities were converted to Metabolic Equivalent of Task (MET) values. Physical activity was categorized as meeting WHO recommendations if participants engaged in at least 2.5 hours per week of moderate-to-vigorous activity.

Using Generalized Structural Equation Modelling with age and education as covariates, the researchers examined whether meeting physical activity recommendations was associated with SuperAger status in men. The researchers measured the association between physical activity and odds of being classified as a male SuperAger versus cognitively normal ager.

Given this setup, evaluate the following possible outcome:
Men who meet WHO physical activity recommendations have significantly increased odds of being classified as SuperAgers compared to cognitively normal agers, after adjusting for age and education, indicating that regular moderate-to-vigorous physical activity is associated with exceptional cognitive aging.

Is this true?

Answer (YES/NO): NO